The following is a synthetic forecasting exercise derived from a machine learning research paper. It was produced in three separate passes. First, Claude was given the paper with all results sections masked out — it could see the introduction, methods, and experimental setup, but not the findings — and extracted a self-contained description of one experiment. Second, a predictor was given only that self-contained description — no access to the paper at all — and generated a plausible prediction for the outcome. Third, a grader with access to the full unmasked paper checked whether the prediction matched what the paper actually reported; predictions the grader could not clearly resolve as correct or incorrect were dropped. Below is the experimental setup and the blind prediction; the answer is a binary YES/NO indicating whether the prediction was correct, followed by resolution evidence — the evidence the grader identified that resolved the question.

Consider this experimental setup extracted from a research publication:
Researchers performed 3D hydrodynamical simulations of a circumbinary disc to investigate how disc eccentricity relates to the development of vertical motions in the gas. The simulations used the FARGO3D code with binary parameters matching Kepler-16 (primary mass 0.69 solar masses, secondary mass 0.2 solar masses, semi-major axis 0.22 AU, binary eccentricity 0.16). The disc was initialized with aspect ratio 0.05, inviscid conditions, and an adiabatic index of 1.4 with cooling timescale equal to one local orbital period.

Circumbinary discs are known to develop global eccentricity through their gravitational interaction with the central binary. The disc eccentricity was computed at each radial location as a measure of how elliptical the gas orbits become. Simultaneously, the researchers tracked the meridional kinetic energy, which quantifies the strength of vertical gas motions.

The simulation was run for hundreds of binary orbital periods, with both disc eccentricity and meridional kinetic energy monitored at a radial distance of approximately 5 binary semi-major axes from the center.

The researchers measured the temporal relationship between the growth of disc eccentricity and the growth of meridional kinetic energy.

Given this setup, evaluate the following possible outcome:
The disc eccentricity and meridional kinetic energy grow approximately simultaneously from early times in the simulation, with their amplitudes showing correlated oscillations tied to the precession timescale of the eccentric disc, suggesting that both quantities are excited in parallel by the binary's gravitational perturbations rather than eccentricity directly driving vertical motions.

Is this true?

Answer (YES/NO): NO